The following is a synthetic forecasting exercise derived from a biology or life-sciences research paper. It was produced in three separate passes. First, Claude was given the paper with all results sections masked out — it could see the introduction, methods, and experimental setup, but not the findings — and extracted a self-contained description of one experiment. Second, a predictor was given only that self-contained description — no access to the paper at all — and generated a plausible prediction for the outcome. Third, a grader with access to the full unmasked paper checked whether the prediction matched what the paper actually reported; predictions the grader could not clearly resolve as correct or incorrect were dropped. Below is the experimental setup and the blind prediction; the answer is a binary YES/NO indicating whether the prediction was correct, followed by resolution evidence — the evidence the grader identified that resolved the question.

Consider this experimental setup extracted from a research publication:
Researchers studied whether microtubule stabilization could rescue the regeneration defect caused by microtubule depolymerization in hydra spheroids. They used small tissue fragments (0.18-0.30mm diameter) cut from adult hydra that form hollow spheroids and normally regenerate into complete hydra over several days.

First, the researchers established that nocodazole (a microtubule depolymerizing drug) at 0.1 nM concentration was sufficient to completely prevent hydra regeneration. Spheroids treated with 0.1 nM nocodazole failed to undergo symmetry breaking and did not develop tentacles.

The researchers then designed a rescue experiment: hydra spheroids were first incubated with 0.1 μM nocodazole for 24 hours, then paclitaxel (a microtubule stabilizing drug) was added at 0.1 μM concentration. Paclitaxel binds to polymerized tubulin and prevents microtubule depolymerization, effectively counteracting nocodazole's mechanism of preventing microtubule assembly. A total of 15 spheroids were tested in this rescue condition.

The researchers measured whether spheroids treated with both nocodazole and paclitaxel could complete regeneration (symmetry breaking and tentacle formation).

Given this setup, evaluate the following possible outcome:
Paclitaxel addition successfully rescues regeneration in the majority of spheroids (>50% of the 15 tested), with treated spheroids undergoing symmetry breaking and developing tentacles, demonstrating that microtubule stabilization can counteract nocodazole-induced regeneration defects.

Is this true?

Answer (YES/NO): YES